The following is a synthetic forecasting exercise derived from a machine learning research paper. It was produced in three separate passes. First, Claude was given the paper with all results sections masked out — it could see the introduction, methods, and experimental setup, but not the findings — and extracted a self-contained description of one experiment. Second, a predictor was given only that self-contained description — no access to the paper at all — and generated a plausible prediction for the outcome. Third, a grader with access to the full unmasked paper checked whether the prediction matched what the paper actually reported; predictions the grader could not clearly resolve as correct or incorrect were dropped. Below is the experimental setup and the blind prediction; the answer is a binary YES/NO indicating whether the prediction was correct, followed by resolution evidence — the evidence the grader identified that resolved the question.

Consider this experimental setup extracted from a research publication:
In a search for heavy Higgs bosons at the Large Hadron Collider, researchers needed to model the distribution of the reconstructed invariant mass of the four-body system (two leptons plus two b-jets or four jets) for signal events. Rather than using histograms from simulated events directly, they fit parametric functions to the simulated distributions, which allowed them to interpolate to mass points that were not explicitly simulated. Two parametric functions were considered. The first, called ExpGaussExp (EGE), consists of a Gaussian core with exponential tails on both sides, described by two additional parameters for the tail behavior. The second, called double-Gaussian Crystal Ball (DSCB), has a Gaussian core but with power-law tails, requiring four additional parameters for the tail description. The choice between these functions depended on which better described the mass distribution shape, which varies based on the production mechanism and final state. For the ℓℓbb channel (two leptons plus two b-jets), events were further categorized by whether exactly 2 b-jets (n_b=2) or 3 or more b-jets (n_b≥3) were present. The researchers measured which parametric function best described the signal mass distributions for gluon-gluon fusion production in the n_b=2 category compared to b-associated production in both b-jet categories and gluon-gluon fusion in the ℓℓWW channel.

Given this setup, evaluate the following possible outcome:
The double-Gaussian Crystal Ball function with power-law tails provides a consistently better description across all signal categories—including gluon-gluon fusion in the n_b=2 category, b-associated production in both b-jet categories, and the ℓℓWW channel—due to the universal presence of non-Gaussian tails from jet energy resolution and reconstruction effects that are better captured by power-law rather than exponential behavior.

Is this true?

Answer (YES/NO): NO